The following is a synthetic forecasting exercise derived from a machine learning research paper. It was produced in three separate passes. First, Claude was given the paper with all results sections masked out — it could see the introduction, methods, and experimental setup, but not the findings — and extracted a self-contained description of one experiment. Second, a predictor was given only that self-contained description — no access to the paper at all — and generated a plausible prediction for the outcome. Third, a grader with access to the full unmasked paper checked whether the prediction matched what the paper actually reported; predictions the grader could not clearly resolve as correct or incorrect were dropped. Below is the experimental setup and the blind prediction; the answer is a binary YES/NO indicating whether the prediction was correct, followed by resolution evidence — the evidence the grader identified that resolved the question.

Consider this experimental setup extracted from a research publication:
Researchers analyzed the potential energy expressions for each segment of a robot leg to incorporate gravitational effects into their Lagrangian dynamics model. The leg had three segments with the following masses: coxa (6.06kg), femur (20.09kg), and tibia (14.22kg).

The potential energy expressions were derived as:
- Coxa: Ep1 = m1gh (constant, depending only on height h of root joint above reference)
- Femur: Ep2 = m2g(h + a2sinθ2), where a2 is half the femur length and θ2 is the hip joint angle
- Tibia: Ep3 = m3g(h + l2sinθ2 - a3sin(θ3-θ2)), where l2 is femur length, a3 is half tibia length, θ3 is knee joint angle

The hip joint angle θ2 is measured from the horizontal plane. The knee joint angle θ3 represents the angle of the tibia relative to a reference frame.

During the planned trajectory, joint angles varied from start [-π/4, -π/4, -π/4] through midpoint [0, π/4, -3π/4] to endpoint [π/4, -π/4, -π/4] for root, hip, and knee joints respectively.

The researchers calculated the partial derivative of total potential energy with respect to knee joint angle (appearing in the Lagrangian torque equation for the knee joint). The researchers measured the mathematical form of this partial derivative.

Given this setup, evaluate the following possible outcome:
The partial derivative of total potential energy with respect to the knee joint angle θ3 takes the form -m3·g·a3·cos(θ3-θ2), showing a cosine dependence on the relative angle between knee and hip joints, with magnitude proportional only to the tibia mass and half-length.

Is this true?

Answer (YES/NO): YES